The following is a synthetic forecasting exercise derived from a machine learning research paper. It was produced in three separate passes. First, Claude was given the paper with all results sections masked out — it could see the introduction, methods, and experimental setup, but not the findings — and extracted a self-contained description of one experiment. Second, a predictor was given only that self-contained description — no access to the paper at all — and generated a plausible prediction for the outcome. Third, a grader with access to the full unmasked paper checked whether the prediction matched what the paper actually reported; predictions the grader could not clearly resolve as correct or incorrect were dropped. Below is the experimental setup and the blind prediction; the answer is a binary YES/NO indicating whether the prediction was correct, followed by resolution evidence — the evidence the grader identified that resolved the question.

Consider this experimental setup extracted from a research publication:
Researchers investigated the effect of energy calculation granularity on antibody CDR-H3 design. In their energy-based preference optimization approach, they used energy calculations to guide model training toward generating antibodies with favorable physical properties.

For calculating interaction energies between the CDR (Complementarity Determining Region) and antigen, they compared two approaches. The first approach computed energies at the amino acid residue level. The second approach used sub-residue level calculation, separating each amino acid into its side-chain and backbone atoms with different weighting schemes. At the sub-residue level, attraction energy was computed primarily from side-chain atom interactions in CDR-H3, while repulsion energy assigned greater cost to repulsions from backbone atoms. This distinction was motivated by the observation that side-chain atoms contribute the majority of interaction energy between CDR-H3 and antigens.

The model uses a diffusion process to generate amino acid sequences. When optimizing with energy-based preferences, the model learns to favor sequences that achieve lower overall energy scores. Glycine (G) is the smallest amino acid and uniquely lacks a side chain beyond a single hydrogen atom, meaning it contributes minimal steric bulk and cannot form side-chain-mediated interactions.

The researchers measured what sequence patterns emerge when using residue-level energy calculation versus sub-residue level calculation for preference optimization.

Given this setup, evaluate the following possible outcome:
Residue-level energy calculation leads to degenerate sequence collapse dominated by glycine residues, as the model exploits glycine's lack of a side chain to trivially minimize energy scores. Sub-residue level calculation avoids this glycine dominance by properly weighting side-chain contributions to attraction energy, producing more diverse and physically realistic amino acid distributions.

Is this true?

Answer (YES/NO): YES